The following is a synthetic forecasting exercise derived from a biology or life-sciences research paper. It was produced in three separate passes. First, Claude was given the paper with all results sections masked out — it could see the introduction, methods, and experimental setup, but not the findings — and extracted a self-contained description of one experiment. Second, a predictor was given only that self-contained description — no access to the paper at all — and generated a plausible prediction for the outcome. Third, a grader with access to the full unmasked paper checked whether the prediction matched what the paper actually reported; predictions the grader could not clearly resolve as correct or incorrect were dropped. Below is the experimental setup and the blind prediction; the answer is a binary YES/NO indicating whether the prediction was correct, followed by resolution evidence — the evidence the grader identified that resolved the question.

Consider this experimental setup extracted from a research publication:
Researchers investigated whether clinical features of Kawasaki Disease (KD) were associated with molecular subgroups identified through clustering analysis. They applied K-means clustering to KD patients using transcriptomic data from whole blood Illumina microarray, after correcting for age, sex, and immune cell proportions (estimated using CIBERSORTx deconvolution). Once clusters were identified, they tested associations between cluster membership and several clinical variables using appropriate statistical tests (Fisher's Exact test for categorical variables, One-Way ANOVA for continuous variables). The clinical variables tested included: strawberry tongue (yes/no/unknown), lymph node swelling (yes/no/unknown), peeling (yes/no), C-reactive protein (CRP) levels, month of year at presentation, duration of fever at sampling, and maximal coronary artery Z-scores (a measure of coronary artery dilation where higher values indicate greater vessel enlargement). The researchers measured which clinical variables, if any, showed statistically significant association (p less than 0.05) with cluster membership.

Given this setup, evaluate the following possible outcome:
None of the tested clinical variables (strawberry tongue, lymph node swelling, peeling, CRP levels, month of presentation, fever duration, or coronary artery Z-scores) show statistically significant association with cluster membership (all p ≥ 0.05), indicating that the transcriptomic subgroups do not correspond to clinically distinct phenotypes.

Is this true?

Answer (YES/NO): NO